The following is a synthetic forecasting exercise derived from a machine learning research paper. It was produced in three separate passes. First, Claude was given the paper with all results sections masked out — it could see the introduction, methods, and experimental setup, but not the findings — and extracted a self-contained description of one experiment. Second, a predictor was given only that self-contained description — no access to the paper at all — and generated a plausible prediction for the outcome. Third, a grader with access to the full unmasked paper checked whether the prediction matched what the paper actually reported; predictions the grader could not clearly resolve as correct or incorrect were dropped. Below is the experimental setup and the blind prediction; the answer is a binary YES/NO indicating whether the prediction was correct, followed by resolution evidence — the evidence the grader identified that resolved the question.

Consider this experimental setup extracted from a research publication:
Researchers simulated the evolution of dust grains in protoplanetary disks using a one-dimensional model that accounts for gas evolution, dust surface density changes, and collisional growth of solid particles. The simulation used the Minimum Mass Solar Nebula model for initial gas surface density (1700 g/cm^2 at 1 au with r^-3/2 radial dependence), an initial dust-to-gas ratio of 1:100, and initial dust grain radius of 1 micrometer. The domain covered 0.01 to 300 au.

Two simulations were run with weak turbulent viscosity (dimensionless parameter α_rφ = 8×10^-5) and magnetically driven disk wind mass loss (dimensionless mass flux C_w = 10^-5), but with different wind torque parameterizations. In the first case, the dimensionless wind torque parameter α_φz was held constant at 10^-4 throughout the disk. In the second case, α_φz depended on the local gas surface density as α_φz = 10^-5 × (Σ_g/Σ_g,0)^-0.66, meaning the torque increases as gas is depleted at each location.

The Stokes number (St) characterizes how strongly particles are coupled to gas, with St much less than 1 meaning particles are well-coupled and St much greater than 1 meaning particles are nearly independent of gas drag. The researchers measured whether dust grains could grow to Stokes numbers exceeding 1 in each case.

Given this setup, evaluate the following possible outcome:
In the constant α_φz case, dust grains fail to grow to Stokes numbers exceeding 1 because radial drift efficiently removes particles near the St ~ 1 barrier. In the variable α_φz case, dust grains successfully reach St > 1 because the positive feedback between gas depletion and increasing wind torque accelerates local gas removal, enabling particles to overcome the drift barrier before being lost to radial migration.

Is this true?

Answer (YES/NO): YES